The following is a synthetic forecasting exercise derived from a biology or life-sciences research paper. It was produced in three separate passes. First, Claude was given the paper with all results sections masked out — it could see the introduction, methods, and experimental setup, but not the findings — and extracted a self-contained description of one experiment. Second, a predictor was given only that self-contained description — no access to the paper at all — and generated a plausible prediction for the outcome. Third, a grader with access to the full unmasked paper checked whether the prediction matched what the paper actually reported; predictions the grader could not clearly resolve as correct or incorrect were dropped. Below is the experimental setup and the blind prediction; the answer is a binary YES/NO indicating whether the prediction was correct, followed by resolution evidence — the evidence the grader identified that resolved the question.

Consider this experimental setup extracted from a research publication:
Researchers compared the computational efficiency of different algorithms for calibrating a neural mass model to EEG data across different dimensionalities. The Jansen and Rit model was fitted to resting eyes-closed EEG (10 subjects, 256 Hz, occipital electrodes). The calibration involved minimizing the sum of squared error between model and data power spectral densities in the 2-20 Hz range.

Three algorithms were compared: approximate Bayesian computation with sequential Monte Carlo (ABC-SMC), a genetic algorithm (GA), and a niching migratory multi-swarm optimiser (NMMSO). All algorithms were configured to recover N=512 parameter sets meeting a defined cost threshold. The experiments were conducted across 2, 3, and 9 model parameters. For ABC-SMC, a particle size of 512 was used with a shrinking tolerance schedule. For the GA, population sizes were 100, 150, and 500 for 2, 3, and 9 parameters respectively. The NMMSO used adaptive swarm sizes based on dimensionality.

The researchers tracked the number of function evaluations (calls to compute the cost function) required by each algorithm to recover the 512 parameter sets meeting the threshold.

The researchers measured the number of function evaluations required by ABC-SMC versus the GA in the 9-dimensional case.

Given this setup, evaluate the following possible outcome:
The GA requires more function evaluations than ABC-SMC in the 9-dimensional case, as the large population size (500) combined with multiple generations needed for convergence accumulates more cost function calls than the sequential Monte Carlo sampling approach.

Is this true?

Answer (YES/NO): NO